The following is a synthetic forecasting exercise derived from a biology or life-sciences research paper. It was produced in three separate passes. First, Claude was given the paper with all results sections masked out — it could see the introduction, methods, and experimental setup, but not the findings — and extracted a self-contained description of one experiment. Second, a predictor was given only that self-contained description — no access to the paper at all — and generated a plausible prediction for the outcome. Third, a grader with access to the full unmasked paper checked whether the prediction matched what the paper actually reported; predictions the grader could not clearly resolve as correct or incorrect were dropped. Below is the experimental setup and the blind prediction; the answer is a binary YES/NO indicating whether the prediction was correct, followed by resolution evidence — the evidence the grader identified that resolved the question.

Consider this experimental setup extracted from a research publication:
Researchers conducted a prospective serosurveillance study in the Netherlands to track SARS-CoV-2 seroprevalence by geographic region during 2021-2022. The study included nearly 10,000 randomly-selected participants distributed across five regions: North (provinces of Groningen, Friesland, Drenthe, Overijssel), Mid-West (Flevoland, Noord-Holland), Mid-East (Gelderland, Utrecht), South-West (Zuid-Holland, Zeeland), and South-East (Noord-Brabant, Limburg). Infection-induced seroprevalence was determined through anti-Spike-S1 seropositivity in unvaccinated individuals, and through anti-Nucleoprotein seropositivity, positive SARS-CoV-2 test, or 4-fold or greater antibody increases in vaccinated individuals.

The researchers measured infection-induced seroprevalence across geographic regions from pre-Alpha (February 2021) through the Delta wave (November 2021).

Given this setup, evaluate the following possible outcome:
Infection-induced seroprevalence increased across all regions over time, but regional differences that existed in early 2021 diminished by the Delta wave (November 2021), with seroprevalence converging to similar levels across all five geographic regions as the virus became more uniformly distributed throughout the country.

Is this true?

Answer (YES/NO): NO